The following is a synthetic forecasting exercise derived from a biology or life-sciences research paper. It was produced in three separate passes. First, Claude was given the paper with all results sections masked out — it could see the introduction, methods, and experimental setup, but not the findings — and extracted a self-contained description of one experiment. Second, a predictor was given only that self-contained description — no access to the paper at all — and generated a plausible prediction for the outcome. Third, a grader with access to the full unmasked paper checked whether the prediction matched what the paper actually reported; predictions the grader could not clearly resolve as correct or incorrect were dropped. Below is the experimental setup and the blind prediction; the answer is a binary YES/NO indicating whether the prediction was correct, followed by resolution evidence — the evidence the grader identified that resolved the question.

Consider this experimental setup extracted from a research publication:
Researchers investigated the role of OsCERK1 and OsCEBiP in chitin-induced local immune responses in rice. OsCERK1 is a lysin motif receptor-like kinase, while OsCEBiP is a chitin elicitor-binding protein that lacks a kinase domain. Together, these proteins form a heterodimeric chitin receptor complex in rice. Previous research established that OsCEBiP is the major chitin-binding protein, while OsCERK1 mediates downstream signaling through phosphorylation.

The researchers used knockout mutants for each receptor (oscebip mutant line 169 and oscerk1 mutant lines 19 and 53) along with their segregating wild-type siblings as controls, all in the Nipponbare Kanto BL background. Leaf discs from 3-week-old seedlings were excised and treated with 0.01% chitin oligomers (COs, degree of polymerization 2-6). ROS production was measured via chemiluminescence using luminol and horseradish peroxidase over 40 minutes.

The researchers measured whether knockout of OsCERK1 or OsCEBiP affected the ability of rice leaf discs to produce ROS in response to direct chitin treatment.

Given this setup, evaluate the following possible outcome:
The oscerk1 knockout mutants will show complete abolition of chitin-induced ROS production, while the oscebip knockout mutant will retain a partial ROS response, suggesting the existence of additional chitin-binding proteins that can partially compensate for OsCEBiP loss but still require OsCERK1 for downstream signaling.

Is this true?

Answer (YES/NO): NO